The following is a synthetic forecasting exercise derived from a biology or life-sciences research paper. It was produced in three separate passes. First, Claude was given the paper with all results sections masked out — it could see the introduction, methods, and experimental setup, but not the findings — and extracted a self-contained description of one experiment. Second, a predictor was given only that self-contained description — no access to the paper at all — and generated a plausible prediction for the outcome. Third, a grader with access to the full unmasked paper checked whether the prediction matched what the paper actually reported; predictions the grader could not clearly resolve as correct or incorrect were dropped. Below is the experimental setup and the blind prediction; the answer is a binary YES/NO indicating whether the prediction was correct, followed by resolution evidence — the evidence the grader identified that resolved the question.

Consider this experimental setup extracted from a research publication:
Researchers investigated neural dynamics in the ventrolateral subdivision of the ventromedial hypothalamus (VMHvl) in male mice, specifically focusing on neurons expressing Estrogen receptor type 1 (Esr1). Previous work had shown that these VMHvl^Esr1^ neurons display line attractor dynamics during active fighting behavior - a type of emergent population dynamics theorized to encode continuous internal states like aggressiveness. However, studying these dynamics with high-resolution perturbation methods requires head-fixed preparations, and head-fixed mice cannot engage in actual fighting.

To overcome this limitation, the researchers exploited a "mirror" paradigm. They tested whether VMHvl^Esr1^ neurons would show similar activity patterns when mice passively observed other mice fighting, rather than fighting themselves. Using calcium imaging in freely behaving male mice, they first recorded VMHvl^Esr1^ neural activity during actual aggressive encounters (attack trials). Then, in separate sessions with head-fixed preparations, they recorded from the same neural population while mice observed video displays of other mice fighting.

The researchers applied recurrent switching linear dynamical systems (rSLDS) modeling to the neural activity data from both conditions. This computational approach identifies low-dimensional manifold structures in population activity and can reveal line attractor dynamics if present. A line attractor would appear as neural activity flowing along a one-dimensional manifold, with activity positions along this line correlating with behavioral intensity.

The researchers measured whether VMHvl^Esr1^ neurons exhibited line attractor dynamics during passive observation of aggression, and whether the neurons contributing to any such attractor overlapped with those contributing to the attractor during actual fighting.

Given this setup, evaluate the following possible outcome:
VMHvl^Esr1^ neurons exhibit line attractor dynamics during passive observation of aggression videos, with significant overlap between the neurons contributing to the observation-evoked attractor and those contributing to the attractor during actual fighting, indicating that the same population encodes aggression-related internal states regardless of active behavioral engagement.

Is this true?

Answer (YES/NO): YES